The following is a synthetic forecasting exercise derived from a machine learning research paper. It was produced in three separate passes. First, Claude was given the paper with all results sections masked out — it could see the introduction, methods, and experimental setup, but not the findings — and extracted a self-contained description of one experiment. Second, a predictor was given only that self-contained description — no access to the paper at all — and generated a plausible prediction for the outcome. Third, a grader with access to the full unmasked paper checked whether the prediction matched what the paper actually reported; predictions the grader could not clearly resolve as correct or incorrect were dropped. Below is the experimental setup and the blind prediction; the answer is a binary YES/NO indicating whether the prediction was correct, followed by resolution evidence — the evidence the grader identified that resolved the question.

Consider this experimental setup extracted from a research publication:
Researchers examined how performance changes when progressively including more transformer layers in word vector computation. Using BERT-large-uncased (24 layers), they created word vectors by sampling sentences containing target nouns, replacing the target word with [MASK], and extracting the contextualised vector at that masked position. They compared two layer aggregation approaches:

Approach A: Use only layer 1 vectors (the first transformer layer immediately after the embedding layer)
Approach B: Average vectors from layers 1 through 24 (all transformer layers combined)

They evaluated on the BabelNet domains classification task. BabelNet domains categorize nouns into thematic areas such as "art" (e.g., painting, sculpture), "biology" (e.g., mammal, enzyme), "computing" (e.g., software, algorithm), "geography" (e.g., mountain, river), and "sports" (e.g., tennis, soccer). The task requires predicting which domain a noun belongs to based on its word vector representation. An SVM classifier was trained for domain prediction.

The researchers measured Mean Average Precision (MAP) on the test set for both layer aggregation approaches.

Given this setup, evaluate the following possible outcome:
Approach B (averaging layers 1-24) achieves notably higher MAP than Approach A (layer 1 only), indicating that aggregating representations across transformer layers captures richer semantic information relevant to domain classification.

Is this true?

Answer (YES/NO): YES